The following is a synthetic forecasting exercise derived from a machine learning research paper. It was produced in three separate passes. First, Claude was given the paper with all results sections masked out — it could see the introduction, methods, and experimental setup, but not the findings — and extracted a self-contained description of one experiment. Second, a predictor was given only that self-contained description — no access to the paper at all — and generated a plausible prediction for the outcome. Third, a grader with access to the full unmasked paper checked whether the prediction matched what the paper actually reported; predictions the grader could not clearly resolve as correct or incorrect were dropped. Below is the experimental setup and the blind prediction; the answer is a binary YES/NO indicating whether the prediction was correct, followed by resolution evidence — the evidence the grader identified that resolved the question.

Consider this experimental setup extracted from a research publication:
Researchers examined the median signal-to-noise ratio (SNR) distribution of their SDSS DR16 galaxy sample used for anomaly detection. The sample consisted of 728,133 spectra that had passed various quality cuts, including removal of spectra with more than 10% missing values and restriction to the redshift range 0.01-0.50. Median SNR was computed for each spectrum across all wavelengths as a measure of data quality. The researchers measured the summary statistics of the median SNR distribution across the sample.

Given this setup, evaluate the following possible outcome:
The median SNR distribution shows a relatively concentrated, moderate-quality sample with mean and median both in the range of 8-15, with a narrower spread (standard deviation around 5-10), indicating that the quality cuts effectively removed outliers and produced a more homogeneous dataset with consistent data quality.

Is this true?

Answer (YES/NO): YES